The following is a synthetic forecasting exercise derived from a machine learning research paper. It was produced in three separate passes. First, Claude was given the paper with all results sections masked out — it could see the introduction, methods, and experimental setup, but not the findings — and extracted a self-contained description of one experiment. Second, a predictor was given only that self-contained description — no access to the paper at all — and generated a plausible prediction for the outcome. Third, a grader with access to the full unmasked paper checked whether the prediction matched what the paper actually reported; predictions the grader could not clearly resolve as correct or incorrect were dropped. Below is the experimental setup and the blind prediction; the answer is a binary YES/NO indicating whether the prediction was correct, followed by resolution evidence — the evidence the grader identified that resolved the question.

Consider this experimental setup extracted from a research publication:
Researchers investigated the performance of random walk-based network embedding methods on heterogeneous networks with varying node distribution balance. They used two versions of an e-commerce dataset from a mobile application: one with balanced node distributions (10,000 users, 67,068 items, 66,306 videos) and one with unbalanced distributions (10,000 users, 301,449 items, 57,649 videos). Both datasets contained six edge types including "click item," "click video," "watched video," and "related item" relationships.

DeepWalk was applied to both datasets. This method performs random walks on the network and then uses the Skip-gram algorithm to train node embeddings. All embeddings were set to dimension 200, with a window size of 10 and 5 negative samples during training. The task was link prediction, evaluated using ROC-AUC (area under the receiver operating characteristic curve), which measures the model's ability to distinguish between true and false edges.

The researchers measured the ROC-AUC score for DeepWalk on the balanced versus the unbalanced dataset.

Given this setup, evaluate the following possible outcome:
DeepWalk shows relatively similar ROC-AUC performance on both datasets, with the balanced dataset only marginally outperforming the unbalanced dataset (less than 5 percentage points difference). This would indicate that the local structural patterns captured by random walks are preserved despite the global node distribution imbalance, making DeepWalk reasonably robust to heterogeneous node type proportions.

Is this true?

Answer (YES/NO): NO